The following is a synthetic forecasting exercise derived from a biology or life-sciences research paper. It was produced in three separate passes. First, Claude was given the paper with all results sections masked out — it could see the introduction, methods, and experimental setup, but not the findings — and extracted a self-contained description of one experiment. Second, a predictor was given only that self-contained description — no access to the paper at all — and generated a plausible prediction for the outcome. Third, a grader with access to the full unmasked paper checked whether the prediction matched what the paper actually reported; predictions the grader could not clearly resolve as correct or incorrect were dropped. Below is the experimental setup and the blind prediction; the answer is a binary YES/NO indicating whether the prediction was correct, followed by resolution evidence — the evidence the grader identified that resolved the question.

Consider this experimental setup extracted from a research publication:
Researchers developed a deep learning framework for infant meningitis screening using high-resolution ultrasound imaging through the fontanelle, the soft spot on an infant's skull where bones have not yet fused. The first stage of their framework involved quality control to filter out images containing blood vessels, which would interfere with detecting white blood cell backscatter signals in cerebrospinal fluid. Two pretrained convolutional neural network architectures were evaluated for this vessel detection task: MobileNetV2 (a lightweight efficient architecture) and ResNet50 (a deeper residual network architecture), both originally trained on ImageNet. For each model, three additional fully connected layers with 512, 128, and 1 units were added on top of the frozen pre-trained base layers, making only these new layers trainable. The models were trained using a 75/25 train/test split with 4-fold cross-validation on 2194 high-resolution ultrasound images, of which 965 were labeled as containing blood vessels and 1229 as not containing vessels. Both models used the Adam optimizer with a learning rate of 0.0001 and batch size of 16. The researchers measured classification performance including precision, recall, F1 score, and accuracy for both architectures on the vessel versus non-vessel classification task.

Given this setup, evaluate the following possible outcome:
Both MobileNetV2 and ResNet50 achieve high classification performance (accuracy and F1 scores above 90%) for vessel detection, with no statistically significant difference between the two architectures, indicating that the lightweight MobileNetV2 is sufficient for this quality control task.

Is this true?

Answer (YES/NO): YES